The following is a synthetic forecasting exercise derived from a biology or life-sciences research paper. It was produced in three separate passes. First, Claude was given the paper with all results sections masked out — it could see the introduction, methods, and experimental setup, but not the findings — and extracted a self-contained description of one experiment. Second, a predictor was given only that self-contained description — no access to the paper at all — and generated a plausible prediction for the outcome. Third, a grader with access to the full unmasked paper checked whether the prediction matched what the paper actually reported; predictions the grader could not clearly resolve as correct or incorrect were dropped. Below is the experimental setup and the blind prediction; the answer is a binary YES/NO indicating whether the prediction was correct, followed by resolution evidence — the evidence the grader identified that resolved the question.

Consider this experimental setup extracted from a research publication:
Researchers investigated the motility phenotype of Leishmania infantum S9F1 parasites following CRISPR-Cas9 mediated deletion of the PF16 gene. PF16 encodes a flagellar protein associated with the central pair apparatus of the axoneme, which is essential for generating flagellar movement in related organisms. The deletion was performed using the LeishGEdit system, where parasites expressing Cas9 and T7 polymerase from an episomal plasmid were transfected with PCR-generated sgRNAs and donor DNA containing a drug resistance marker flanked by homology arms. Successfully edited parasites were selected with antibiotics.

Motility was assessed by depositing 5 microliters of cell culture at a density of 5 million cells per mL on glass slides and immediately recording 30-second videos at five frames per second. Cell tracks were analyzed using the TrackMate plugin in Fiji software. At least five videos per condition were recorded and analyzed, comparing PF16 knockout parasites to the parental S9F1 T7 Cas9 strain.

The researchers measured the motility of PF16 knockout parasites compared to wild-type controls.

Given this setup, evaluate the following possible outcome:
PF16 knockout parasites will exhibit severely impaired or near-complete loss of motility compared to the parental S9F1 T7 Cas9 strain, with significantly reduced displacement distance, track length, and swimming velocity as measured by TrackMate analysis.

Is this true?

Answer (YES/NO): YES